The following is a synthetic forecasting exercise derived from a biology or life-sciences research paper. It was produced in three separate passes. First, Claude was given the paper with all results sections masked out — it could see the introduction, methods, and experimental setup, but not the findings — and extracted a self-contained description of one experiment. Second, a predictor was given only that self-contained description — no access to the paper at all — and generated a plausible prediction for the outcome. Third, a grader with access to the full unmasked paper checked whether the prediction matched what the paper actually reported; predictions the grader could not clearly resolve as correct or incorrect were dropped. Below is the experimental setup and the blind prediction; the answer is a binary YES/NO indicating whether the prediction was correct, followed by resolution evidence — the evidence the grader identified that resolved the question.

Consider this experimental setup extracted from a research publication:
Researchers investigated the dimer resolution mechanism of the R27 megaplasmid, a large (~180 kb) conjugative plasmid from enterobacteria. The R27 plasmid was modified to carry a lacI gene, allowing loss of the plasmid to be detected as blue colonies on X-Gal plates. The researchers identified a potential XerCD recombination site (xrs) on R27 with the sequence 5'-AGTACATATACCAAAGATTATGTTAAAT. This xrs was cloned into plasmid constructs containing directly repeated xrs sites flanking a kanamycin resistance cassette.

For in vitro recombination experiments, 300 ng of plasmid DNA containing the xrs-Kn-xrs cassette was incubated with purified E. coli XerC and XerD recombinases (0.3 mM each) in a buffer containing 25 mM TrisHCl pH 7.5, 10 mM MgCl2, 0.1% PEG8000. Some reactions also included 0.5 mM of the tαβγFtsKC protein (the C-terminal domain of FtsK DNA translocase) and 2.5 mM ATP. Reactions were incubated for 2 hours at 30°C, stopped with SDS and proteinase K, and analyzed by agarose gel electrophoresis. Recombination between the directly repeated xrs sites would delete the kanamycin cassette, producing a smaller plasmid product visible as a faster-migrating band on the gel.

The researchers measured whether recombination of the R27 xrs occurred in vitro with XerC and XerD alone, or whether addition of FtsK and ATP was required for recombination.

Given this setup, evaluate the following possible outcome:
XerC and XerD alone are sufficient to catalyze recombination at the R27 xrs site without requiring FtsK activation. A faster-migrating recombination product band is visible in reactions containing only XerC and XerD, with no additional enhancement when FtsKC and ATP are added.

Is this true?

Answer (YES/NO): NO